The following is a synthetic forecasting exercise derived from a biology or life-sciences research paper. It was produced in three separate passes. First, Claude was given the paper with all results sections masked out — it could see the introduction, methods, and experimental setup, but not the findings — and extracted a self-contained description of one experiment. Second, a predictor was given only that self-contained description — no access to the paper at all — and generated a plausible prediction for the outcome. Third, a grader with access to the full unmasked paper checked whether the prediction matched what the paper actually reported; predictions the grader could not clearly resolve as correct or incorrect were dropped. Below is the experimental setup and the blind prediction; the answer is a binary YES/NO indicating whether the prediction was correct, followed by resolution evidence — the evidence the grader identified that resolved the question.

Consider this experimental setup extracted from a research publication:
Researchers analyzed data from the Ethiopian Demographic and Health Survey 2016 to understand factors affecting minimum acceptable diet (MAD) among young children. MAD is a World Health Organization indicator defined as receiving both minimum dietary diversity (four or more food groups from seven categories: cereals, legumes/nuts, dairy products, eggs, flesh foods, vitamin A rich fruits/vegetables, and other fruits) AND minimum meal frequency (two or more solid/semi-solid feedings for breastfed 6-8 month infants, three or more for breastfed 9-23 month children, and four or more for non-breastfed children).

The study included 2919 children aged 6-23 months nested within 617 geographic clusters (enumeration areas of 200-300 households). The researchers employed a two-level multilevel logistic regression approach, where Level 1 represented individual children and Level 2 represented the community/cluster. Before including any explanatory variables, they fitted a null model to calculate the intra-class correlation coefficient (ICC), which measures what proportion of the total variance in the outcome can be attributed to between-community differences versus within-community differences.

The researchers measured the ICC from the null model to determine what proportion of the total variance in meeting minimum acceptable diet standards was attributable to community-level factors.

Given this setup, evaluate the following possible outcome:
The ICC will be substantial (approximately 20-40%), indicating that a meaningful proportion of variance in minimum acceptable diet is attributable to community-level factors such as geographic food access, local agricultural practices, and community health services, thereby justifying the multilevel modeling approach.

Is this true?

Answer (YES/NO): YES